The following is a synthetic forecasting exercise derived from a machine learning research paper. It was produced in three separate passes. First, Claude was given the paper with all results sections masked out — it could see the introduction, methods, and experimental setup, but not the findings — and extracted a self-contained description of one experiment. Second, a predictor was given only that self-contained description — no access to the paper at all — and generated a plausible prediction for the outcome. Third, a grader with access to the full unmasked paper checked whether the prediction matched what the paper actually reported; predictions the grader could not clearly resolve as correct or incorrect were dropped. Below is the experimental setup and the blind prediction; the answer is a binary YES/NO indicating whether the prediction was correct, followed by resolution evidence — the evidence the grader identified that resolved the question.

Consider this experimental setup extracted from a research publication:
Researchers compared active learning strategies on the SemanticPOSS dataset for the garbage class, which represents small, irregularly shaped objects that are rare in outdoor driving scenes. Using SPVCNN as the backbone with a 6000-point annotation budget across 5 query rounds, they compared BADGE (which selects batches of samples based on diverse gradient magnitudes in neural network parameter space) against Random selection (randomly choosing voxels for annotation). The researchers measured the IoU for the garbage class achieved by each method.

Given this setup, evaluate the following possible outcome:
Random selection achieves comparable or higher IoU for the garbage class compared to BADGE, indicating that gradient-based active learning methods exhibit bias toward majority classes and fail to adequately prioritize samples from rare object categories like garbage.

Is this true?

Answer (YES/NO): NO